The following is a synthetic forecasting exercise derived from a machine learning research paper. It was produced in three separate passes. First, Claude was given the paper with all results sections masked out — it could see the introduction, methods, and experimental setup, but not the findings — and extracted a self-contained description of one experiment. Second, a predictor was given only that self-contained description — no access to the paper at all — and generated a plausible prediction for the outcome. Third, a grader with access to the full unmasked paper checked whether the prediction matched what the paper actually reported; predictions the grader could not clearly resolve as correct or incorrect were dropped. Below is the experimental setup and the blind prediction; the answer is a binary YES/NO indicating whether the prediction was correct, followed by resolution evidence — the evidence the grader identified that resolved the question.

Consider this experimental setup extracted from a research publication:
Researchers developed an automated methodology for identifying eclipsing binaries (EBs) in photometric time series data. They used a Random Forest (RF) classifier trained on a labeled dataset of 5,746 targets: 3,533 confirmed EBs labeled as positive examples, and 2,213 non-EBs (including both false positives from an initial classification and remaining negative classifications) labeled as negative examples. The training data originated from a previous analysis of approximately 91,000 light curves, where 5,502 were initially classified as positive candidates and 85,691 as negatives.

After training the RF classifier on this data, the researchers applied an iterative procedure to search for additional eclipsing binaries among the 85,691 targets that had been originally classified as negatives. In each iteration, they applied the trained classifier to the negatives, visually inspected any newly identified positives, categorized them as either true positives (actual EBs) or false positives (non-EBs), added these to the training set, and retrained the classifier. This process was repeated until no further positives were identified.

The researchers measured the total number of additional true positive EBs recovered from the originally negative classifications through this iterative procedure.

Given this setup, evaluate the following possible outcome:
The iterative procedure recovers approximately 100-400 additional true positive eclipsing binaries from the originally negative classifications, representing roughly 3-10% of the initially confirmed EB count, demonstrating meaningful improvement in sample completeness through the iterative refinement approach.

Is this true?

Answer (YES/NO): YES